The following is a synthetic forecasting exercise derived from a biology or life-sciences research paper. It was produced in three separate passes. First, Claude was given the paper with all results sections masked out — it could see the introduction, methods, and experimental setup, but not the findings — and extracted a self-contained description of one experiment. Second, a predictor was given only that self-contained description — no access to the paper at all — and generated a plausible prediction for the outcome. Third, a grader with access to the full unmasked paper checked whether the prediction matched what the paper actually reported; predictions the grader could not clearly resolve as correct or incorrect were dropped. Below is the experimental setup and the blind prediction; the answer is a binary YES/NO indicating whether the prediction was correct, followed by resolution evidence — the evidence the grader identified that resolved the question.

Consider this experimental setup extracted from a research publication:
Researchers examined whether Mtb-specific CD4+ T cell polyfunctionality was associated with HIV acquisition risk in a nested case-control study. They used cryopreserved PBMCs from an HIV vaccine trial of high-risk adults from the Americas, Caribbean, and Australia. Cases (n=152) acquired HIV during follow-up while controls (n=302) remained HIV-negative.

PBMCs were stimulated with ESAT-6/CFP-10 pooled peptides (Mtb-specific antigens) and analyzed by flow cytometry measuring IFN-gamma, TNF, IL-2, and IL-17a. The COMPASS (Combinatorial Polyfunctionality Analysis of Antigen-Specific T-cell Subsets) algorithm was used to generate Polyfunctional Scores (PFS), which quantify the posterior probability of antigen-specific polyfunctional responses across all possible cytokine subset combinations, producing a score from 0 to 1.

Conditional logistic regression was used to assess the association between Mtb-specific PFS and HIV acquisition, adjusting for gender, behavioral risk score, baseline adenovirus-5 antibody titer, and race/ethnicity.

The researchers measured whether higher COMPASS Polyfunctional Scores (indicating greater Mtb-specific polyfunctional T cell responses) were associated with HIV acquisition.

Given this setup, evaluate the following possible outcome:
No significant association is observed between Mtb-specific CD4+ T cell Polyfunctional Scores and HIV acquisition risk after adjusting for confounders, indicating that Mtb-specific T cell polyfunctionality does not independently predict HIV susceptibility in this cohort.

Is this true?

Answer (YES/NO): YES